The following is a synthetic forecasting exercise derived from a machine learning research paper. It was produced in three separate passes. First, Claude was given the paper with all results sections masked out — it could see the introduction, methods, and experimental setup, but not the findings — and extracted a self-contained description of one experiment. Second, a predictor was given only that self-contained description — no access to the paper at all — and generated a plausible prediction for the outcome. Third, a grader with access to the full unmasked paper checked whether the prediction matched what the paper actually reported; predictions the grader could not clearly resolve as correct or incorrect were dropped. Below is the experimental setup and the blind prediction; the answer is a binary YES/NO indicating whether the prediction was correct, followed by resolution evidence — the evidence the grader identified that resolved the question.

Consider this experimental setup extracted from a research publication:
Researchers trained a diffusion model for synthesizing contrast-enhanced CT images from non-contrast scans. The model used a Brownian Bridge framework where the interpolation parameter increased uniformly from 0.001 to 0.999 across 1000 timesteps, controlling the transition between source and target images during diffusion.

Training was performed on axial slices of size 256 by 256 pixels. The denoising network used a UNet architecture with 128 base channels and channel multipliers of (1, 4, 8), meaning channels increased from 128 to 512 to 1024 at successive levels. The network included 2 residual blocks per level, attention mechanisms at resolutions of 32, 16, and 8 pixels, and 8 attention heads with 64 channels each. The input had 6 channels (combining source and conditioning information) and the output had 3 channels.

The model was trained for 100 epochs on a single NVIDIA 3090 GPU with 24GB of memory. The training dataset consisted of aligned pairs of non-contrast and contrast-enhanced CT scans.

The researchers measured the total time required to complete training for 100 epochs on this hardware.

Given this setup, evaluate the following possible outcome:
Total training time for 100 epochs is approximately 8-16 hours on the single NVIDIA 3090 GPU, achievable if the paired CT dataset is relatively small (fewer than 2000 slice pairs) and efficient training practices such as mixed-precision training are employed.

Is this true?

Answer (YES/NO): NO